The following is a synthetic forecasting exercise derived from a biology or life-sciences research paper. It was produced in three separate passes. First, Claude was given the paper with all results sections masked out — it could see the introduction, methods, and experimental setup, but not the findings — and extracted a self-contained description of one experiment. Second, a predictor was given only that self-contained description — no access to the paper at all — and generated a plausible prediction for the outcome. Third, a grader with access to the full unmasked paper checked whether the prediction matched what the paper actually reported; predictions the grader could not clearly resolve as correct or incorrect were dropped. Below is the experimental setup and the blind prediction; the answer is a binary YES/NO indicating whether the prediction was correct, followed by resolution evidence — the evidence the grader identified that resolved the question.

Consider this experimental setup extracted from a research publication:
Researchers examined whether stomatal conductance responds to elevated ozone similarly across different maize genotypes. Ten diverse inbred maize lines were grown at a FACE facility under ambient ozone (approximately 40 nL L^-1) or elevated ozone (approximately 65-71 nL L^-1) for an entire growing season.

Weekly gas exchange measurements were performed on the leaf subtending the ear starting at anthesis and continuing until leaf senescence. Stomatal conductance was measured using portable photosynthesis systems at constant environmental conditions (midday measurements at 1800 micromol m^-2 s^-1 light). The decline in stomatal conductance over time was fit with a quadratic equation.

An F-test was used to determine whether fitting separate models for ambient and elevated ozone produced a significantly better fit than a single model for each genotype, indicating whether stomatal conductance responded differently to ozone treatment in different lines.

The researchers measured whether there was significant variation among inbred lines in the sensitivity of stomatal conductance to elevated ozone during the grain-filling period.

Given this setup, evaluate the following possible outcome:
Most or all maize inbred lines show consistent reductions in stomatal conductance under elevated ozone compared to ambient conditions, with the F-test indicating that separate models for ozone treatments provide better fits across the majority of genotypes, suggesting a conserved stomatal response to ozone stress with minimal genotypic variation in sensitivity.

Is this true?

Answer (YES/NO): NO